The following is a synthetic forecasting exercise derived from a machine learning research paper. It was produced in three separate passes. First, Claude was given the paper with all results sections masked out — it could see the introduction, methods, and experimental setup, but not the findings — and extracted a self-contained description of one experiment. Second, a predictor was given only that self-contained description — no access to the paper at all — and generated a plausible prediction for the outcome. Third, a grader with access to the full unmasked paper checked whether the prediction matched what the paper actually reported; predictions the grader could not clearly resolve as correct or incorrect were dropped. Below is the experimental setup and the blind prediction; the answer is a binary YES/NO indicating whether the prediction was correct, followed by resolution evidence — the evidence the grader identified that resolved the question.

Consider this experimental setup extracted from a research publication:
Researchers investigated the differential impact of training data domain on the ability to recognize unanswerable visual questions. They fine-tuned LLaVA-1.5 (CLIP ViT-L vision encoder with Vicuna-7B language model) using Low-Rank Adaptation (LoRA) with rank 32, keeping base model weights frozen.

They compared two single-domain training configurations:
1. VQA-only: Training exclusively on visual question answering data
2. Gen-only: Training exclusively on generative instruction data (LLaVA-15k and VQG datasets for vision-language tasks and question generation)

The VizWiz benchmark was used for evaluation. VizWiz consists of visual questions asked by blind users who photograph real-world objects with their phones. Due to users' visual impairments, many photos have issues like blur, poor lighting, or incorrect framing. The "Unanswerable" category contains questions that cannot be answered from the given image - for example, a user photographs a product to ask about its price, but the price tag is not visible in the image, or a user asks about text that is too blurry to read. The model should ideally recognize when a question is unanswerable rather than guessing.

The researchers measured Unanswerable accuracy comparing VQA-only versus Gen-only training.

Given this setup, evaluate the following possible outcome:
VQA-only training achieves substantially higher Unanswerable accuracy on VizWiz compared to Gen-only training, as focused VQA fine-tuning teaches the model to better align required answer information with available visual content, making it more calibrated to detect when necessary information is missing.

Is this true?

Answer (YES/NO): NO